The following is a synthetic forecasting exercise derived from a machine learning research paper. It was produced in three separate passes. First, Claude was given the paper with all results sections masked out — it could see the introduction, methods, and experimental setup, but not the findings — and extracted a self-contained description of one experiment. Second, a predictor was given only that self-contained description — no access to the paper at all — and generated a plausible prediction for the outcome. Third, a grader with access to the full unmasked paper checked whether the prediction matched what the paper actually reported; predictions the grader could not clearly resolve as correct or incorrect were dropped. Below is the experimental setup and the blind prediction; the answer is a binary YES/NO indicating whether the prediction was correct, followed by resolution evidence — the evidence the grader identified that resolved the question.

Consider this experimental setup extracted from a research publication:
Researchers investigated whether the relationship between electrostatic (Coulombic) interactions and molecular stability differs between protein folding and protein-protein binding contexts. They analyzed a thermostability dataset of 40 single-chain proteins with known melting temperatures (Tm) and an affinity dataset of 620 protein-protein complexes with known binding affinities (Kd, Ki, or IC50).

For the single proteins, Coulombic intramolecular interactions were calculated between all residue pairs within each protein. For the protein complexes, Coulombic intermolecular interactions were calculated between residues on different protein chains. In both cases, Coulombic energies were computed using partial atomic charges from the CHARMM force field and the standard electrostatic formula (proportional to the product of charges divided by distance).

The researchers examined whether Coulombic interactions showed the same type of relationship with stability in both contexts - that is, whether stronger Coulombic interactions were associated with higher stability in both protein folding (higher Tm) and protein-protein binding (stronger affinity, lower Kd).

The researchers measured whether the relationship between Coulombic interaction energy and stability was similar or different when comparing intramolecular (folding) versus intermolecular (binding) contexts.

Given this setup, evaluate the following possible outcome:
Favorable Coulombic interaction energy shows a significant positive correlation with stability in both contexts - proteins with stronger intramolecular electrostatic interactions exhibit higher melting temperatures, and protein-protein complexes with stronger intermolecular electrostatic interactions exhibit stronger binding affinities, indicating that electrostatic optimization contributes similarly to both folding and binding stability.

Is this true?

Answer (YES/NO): NO